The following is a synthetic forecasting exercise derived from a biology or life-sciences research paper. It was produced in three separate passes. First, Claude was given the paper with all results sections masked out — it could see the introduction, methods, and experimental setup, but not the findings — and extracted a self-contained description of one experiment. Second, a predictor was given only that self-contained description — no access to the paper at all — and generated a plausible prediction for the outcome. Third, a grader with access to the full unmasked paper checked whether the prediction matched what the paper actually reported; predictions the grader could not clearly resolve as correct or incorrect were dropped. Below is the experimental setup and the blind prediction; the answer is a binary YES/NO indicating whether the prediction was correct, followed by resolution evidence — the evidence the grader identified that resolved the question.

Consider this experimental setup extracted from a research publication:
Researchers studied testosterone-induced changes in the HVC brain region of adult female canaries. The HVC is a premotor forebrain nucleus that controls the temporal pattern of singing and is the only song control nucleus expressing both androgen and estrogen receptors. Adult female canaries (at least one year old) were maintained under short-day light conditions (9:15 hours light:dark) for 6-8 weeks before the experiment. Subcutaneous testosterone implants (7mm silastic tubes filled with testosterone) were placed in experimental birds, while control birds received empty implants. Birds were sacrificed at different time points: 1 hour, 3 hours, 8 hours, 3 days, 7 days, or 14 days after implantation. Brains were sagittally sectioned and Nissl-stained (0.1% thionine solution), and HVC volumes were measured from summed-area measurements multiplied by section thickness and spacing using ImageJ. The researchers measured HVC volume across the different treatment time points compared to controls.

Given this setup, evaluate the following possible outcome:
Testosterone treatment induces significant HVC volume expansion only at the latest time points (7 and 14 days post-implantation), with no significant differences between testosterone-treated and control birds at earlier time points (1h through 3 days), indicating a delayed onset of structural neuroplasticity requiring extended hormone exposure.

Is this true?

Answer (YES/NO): NO